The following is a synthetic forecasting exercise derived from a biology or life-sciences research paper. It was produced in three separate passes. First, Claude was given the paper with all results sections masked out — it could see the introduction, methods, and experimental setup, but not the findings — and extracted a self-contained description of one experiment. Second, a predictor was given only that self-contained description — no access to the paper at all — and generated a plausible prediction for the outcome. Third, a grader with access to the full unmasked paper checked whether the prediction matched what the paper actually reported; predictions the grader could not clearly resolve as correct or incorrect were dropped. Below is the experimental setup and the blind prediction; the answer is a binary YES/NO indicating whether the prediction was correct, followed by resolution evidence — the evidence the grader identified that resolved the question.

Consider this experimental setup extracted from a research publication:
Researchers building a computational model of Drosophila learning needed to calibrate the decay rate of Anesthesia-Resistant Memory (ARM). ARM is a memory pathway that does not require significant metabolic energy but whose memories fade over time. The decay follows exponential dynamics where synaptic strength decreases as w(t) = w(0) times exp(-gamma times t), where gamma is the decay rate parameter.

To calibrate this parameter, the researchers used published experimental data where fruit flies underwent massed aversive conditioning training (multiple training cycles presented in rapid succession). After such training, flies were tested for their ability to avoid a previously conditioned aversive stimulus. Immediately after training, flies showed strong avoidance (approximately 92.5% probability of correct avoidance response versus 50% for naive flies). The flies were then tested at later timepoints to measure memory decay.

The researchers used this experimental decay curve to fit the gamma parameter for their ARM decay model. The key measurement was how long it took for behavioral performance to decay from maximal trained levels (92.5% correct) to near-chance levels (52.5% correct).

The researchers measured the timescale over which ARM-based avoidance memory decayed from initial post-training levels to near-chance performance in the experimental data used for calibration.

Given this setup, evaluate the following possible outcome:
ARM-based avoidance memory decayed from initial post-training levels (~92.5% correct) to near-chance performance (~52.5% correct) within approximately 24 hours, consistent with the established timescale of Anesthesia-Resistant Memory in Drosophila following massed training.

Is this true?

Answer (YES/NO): NO